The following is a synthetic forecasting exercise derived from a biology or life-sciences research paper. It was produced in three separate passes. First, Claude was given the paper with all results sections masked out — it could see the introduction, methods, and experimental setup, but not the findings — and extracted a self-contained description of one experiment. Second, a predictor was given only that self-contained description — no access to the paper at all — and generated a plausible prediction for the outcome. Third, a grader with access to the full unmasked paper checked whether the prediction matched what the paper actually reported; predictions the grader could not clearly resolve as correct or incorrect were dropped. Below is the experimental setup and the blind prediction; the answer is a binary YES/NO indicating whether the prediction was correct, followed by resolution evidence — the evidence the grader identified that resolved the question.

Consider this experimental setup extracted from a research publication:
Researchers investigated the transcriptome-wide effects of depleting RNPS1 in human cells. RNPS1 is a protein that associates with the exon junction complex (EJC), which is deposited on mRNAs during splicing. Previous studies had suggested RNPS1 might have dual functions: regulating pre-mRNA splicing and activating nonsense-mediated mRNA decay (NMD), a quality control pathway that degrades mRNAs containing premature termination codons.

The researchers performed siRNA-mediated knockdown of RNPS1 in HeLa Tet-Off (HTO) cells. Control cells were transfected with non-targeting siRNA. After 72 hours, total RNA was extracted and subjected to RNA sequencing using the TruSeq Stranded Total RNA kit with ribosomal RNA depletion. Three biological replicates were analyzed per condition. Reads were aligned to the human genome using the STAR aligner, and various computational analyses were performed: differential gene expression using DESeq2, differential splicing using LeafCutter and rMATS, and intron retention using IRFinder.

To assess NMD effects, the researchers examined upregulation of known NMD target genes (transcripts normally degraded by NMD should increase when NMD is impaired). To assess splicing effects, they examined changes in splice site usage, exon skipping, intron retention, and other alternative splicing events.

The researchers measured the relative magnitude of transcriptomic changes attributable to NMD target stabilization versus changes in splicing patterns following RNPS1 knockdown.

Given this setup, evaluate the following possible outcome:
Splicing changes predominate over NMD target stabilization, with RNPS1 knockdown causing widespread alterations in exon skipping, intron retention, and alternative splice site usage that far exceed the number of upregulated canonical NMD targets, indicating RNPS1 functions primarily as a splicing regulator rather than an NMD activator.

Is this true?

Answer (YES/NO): YES